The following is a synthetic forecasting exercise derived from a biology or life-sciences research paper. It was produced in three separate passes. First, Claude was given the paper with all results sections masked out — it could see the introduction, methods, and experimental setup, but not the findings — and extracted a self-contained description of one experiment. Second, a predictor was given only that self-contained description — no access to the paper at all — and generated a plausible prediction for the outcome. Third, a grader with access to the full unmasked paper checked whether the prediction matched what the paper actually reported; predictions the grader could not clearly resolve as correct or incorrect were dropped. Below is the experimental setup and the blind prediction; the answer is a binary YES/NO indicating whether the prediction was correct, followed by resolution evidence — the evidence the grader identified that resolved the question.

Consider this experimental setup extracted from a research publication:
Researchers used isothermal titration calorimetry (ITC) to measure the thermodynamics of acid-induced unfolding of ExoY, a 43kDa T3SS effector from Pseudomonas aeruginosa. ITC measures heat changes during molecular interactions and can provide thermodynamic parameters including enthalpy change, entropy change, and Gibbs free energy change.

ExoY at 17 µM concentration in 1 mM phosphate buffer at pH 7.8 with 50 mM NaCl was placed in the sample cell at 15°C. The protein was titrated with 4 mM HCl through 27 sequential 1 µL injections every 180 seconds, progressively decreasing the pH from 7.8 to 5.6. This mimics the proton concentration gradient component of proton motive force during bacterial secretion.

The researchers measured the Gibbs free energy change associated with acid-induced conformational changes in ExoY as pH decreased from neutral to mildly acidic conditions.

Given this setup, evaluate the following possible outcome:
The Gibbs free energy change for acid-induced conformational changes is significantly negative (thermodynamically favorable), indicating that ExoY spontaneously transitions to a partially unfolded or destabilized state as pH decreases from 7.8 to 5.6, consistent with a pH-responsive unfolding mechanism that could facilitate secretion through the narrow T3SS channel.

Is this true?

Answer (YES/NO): YES